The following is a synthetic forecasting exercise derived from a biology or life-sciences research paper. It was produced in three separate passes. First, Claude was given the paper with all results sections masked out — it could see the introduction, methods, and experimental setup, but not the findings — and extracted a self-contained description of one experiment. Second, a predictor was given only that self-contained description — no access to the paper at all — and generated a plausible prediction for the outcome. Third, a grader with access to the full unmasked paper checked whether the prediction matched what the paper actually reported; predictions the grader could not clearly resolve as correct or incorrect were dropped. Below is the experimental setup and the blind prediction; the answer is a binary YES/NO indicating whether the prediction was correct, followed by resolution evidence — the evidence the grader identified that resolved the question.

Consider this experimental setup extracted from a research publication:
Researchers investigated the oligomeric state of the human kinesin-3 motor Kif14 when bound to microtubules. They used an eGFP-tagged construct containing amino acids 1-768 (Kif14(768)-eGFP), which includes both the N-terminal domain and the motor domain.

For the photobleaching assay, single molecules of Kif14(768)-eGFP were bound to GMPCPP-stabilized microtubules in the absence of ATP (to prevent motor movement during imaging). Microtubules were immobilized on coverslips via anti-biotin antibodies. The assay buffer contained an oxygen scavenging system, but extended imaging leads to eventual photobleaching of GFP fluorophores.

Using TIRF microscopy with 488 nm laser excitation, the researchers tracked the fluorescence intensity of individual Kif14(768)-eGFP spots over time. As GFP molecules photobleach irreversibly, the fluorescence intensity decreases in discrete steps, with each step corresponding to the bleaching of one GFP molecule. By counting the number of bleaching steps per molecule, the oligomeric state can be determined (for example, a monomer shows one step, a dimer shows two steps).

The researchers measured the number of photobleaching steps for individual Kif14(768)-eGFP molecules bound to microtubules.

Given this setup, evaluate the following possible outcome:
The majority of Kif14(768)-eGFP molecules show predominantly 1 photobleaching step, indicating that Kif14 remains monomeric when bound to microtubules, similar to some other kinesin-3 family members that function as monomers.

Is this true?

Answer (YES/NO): NO